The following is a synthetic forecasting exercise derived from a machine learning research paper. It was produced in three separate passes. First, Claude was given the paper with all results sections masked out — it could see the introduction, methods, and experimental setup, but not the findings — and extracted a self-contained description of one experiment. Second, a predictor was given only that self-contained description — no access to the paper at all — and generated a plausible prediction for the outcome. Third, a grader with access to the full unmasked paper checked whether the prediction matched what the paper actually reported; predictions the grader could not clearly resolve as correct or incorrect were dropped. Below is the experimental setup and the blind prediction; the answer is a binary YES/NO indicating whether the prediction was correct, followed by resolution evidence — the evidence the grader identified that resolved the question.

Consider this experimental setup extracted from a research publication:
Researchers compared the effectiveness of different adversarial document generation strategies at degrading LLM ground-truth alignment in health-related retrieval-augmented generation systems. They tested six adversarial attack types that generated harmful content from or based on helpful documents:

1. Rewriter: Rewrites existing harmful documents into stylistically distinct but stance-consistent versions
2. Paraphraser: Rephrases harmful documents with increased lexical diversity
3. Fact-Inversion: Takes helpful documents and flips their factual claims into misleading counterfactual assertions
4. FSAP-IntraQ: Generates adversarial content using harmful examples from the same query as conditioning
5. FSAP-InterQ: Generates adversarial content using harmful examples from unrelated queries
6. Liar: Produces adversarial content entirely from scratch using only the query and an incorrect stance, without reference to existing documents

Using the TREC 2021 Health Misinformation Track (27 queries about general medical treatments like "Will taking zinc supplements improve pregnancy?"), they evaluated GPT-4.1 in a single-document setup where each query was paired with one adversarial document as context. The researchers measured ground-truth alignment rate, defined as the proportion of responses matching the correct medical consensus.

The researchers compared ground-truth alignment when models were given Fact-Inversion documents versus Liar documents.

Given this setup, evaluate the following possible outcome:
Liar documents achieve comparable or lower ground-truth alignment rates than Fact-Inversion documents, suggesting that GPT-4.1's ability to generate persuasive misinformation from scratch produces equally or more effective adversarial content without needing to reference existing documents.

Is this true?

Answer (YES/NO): YES